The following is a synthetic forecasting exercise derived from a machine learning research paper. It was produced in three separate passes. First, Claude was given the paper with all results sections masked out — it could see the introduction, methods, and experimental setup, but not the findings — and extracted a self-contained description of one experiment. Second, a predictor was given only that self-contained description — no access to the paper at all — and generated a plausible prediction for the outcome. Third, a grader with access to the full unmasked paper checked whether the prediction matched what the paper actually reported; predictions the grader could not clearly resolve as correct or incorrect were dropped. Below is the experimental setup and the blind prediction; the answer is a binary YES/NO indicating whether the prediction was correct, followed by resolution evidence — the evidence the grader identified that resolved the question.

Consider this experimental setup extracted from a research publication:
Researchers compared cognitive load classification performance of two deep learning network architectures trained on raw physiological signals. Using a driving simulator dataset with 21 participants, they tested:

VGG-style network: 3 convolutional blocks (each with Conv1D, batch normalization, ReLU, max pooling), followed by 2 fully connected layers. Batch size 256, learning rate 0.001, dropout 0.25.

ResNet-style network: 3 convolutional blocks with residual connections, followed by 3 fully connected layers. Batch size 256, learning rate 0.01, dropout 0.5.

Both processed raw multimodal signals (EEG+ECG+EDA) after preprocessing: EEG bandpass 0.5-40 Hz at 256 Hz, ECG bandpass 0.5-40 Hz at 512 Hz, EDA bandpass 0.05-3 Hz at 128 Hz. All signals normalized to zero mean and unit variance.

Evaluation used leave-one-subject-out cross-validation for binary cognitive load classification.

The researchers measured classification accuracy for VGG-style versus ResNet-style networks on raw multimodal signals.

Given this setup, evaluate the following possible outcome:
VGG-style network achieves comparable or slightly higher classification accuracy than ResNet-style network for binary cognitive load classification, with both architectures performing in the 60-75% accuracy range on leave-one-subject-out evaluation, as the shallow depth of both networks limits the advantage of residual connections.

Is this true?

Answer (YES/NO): NO